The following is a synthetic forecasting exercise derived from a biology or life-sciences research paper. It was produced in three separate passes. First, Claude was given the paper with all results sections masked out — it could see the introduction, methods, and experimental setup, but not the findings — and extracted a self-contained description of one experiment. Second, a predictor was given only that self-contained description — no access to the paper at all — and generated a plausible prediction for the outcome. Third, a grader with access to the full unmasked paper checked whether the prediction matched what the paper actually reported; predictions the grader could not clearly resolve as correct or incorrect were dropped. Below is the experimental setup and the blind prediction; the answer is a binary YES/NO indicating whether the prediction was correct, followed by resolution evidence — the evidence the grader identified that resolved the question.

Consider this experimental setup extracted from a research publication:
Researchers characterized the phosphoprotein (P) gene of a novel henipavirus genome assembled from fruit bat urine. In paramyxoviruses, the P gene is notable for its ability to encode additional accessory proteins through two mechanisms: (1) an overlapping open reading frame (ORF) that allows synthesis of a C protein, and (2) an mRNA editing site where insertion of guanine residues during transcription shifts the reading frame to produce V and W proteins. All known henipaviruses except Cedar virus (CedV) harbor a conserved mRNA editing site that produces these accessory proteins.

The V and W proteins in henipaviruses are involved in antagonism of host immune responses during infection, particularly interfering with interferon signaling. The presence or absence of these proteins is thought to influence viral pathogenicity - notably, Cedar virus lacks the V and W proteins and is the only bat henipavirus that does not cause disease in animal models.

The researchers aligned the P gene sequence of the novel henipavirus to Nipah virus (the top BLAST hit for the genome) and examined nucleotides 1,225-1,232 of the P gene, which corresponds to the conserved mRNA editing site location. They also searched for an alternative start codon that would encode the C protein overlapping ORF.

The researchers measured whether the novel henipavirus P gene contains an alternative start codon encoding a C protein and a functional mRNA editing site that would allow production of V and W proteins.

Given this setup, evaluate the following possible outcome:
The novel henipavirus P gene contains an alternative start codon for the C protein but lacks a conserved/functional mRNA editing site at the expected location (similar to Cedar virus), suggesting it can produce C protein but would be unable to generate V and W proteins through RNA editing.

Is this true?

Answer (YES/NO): NO